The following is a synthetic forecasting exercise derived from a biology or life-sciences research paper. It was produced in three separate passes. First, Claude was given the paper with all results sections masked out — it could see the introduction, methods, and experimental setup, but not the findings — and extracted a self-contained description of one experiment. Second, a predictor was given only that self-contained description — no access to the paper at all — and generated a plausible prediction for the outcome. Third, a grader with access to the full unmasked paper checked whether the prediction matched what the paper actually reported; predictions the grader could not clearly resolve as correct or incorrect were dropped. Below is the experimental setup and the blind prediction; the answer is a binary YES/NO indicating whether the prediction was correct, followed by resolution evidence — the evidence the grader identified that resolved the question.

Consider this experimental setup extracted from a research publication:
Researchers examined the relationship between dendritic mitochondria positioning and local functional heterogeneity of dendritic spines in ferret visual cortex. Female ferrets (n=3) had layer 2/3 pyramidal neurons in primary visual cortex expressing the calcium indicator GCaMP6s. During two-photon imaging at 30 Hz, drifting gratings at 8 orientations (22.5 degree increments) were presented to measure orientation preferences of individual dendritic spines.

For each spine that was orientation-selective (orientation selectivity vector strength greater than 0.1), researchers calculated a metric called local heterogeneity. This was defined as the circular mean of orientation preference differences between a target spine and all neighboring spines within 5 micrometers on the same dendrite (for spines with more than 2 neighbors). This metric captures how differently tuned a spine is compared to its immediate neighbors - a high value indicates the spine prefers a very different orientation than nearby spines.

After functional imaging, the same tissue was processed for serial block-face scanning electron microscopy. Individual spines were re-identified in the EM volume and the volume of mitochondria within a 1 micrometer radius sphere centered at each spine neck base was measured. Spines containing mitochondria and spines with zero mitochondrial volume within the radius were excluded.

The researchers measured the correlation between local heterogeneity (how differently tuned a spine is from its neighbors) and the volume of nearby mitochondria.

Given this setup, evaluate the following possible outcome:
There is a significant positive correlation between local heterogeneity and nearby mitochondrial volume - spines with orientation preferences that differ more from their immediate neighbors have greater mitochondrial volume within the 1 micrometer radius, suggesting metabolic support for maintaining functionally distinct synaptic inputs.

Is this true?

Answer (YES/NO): YES